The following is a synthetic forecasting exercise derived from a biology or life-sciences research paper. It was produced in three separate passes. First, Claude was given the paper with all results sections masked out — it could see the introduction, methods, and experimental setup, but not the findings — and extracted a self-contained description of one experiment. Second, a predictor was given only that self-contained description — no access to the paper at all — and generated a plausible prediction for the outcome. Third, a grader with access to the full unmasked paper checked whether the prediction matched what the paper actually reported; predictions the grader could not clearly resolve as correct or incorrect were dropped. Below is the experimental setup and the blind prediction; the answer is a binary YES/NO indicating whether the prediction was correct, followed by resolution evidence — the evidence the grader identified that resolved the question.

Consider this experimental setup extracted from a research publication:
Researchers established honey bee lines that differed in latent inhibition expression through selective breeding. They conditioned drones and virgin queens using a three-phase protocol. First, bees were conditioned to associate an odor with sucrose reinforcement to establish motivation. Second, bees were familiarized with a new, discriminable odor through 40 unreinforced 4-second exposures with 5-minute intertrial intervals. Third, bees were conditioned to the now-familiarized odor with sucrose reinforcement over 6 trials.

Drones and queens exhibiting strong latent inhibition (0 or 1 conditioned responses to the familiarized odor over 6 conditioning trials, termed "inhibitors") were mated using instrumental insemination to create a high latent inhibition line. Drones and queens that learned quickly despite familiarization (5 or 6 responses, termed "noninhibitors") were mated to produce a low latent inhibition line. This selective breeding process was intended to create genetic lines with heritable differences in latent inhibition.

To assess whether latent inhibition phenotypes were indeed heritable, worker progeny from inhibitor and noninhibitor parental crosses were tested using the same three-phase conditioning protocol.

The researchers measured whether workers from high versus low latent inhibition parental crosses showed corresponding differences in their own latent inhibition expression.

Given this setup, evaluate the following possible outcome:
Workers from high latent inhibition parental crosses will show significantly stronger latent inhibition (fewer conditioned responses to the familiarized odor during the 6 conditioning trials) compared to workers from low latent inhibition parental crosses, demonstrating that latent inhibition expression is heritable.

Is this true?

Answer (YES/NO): YES